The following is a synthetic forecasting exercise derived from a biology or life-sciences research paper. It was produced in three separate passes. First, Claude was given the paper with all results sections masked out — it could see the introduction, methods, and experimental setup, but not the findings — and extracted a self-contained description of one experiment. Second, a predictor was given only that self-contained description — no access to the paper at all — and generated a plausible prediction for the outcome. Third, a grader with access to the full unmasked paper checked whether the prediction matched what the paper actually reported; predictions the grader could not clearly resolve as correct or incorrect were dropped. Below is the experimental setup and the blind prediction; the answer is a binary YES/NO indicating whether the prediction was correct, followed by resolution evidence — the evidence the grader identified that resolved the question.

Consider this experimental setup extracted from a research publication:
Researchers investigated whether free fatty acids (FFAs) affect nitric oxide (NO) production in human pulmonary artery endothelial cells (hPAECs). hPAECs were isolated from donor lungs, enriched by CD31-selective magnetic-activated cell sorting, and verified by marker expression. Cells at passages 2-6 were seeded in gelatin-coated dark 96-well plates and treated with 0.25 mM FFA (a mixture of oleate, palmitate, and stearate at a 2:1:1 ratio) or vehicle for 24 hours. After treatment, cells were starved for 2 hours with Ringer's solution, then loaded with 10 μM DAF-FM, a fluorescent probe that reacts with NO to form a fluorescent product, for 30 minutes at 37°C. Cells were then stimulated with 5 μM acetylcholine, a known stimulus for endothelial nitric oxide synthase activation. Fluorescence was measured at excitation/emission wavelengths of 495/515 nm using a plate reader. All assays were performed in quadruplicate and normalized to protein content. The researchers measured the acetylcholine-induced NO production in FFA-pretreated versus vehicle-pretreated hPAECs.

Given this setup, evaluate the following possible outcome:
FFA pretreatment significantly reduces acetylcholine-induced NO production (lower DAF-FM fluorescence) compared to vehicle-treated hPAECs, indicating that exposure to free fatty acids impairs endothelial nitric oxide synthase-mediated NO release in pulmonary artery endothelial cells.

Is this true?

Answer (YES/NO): YES